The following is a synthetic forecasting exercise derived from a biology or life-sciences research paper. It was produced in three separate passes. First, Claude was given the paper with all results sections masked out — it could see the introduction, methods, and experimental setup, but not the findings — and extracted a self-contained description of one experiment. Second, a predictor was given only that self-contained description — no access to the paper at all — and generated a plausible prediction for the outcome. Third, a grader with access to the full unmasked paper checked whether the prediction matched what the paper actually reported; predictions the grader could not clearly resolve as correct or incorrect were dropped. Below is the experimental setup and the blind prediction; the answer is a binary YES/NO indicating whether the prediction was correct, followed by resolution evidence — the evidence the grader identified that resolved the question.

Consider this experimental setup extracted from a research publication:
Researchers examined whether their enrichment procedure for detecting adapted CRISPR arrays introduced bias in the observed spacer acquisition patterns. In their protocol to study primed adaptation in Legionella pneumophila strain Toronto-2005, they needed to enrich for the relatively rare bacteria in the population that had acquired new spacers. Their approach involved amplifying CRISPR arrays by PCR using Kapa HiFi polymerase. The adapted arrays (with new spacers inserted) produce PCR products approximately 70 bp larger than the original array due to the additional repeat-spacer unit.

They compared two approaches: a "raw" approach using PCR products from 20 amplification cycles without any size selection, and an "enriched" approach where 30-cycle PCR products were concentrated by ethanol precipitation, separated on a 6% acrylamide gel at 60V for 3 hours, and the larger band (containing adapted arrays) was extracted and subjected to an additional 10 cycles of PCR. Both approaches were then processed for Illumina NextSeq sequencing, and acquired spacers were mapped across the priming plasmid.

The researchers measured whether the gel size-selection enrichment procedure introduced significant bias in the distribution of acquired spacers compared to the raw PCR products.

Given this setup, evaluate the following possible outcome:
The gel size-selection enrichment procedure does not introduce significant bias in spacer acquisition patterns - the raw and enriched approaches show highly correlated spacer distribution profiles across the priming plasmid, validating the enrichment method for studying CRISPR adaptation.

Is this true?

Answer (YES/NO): YES